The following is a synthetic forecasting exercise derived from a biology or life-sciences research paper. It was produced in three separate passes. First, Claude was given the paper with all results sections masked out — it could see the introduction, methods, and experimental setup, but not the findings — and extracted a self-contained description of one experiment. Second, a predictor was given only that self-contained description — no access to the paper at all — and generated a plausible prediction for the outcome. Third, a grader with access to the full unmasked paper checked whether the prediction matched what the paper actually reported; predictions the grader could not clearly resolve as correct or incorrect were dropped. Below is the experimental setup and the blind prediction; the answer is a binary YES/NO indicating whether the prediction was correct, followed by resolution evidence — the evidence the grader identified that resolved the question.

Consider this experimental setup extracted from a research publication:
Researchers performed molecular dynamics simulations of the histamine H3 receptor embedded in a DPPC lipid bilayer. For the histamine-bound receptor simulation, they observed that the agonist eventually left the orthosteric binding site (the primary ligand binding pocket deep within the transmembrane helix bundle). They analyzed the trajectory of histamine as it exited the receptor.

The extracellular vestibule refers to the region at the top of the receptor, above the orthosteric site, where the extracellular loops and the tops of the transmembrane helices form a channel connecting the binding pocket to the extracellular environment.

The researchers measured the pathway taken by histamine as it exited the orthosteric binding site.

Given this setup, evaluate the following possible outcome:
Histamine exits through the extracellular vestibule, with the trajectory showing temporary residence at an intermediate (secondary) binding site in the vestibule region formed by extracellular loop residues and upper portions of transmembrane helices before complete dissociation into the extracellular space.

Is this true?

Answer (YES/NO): NO